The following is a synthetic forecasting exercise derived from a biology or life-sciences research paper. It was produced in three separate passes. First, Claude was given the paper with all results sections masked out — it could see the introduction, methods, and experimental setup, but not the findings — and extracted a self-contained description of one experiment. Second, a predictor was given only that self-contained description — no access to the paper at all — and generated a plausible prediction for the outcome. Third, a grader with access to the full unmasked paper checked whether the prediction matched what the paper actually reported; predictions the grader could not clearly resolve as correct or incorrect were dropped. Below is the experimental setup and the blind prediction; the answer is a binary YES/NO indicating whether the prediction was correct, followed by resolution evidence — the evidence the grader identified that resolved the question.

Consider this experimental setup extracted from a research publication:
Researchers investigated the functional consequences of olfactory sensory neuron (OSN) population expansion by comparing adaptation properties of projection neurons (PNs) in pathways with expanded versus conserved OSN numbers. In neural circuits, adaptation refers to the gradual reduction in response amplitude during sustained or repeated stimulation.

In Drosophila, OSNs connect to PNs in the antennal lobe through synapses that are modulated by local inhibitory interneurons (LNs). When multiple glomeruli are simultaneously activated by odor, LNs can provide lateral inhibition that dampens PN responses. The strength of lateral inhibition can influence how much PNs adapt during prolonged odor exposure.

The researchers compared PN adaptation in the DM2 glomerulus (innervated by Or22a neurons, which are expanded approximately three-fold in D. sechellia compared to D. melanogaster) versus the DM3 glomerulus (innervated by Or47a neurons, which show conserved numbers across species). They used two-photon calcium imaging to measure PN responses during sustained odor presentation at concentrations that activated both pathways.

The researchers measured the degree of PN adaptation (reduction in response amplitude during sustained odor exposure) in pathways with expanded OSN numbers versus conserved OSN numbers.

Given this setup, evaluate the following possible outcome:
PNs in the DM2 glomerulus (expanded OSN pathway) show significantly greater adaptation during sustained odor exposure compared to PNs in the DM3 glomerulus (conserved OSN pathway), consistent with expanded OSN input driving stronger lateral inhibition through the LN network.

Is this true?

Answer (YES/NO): NO